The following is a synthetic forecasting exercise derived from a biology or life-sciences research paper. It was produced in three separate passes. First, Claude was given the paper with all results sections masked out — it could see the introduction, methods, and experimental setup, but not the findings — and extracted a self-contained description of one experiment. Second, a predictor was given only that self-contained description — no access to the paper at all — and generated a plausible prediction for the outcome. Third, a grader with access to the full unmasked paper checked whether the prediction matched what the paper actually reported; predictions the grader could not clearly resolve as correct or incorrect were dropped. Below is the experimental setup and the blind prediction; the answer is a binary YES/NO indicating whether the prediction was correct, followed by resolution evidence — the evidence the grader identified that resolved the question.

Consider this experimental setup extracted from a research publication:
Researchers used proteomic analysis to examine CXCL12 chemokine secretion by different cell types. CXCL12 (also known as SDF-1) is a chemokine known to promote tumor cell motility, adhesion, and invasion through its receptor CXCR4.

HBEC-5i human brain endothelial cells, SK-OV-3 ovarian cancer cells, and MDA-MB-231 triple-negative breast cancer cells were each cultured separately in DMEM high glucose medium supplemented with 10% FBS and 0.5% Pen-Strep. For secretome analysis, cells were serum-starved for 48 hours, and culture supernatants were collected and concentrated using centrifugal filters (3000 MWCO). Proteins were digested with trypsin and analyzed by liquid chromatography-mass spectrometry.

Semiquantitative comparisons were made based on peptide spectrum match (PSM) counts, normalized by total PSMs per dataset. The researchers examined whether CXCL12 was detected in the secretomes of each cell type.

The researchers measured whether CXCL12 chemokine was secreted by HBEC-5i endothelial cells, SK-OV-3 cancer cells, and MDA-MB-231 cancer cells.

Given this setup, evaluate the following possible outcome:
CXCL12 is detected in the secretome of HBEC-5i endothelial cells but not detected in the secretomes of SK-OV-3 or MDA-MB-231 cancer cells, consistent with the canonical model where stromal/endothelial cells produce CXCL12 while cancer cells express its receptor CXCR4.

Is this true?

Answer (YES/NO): YES